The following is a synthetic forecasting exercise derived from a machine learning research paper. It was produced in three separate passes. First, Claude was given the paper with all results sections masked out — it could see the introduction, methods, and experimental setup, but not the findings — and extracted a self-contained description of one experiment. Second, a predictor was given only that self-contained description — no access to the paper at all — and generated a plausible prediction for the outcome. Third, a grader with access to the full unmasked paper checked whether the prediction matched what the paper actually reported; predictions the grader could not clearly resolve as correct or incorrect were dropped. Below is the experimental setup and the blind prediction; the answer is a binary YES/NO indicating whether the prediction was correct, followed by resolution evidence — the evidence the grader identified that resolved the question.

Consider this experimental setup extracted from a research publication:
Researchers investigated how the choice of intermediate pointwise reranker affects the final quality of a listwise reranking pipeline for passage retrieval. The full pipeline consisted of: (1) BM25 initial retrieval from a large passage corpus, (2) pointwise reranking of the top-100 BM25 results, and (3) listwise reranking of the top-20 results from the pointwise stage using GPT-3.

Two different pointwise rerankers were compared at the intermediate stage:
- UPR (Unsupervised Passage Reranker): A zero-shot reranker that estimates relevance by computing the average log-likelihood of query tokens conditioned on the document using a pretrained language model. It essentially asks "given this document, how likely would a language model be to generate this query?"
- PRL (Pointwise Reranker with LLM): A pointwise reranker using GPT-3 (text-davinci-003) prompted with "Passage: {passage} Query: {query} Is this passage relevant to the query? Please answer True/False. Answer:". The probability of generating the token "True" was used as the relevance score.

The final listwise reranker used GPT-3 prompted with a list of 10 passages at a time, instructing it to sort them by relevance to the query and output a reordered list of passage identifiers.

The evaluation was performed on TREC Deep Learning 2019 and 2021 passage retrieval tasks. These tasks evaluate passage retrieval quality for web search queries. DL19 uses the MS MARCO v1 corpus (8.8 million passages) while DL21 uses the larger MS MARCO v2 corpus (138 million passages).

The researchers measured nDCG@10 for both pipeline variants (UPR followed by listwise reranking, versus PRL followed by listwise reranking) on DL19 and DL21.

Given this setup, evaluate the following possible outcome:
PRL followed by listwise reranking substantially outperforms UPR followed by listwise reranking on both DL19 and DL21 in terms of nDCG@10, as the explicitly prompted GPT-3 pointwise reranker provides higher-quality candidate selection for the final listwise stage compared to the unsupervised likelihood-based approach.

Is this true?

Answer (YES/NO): NO